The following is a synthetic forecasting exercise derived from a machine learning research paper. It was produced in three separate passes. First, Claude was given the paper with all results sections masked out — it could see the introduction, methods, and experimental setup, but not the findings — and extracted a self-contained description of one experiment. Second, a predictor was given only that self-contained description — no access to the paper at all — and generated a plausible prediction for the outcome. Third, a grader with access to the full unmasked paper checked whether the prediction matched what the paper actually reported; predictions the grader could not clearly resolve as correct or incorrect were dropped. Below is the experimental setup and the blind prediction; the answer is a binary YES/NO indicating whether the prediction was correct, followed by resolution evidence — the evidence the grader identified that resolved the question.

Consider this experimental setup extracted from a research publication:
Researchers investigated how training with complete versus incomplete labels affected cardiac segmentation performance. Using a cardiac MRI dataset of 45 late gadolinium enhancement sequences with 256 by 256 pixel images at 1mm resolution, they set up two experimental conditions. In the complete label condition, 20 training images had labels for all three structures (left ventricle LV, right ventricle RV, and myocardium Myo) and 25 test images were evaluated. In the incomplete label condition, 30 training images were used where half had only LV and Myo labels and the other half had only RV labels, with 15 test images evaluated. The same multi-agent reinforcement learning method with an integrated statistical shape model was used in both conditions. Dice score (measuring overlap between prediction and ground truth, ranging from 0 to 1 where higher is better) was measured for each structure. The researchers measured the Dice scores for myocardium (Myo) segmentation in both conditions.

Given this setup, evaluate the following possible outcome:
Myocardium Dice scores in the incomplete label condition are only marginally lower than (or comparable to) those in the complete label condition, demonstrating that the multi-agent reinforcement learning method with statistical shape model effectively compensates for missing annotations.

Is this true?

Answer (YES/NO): YES